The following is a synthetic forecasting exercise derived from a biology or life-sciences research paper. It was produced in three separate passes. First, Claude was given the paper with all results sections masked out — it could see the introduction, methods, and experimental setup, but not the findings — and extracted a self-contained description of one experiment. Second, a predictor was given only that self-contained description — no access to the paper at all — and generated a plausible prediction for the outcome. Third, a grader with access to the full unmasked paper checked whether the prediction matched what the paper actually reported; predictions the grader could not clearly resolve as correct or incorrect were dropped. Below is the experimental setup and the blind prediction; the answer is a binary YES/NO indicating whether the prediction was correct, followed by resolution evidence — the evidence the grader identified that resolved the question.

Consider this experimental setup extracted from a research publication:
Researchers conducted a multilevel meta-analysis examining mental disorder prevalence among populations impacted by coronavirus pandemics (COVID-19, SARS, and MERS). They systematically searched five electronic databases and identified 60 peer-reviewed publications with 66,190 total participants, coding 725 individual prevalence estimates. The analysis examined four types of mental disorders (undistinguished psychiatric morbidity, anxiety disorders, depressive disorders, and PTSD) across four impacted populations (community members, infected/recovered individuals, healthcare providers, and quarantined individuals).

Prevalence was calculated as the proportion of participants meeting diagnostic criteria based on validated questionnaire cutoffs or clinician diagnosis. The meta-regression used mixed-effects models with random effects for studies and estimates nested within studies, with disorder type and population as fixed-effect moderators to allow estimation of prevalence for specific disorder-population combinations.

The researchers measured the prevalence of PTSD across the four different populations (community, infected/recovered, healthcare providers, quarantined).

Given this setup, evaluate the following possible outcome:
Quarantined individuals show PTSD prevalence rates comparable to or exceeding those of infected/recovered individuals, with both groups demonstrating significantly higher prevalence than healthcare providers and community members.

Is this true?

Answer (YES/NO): NO